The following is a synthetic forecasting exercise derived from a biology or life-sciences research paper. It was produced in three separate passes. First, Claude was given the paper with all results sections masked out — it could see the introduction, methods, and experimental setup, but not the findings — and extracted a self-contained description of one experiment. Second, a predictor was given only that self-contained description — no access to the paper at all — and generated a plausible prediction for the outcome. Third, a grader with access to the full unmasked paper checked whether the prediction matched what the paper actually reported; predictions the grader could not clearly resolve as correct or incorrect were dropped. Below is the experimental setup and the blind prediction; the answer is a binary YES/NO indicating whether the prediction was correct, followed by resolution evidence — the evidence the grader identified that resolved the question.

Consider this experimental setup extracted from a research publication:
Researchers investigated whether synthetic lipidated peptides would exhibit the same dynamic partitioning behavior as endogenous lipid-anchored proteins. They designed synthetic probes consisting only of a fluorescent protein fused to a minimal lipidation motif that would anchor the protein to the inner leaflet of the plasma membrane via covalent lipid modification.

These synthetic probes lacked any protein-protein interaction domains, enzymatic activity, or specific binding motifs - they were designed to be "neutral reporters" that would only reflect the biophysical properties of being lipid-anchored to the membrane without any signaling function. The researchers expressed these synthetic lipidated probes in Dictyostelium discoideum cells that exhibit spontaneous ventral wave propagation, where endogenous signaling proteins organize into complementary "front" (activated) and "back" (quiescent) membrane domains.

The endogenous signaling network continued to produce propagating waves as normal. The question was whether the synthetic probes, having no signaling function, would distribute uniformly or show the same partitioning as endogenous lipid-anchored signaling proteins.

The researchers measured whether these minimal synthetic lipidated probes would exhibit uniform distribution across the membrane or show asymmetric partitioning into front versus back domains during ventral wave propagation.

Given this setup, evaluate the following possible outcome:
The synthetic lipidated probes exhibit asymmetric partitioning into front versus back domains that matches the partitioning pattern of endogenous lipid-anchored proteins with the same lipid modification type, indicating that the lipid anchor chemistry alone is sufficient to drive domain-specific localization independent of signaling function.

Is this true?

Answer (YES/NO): YES